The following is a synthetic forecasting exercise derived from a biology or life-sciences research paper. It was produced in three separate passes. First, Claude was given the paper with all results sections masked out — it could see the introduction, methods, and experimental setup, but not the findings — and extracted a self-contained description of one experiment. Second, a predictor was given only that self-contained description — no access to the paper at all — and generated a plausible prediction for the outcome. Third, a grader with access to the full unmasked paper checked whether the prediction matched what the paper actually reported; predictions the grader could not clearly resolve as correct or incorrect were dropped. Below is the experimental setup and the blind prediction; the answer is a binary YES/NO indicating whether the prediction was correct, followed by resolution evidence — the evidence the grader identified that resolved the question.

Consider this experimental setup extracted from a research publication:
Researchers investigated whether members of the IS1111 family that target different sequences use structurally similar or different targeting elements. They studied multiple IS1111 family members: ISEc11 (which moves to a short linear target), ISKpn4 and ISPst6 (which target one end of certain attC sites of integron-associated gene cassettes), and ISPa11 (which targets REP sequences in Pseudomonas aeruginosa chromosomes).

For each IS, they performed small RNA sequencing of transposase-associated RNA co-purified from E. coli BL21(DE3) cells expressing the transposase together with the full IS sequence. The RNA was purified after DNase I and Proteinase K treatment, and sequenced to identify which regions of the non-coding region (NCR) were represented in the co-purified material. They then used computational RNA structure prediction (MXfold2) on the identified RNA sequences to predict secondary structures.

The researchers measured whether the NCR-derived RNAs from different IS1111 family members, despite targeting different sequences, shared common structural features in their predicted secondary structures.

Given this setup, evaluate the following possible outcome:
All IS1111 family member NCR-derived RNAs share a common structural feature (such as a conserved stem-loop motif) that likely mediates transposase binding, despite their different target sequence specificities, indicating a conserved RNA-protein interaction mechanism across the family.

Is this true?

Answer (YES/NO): YES